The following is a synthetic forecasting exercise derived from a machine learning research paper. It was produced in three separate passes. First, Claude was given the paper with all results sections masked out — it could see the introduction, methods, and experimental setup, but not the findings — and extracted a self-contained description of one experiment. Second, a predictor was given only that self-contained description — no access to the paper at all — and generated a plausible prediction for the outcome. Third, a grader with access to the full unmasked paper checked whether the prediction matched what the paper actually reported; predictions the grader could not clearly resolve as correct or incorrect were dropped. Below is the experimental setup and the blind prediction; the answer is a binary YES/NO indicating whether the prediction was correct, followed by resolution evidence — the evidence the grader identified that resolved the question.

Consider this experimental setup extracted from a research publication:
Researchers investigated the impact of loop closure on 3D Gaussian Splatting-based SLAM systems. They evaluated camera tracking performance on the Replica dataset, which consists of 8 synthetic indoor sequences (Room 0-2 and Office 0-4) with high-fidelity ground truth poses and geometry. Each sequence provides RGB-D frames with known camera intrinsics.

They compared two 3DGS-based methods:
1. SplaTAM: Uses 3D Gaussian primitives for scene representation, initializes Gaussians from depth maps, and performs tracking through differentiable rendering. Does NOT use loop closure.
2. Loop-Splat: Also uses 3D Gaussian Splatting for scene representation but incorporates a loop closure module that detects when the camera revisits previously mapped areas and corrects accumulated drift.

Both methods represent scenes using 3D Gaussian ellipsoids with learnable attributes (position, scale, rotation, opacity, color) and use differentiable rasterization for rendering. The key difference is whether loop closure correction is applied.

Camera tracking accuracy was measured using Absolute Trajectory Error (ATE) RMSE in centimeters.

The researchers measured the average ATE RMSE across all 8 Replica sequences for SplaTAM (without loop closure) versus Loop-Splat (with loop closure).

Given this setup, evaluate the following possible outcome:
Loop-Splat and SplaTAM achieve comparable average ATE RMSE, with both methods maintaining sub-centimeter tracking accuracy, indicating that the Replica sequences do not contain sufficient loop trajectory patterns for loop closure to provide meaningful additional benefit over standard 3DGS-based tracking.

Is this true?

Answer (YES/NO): NO